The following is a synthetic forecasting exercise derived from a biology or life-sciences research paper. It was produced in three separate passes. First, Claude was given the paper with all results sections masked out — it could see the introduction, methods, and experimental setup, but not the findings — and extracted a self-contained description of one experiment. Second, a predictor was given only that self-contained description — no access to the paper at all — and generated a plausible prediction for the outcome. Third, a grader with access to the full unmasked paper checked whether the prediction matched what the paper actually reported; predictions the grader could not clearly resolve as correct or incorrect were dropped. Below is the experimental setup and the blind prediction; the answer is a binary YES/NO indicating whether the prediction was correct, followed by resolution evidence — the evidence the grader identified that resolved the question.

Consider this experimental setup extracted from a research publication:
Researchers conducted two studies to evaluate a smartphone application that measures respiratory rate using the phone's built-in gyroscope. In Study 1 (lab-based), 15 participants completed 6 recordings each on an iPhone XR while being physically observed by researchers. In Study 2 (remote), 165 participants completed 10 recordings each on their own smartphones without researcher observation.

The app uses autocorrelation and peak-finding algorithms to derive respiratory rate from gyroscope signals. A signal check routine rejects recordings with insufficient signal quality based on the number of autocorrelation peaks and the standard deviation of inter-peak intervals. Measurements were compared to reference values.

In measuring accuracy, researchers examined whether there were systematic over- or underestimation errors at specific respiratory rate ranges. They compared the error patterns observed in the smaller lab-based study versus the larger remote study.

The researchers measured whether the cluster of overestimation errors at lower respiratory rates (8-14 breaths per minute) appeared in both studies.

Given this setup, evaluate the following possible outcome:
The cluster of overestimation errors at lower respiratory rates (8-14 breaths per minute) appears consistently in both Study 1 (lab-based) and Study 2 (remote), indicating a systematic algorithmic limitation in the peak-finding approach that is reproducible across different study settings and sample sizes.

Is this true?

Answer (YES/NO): NO